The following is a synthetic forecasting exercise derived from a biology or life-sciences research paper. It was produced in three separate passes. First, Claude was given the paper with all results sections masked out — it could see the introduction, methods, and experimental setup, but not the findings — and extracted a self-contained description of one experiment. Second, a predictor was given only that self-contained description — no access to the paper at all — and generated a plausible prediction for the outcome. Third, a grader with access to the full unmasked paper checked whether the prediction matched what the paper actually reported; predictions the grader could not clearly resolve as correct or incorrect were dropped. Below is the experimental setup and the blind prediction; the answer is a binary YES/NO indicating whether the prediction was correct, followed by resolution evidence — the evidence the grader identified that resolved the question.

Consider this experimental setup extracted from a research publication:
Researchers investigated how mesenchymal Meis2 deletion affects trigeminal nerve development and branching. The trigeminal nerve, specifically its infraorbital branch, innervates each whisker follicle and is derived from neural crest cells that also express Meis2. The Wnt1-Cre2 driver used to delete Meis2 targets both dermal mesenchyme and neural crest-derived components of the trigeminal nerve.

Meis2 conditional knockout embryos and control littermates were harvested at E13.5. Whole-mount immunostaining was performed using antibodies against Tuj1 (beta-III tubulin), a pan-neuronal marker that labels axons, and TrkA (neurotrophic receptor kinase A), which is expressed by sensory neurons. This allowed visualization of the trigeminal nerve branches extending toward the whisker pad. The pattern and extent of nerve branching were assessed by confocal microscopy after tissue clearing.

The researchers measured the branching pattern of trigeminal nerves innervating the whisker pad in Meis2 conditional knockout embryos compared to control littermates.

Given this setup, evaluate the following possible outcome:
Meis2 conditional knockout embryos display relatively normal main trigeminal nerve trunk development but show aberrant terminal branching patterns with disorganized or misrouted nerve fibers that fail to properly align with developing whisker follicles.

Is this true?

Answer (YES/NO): NO